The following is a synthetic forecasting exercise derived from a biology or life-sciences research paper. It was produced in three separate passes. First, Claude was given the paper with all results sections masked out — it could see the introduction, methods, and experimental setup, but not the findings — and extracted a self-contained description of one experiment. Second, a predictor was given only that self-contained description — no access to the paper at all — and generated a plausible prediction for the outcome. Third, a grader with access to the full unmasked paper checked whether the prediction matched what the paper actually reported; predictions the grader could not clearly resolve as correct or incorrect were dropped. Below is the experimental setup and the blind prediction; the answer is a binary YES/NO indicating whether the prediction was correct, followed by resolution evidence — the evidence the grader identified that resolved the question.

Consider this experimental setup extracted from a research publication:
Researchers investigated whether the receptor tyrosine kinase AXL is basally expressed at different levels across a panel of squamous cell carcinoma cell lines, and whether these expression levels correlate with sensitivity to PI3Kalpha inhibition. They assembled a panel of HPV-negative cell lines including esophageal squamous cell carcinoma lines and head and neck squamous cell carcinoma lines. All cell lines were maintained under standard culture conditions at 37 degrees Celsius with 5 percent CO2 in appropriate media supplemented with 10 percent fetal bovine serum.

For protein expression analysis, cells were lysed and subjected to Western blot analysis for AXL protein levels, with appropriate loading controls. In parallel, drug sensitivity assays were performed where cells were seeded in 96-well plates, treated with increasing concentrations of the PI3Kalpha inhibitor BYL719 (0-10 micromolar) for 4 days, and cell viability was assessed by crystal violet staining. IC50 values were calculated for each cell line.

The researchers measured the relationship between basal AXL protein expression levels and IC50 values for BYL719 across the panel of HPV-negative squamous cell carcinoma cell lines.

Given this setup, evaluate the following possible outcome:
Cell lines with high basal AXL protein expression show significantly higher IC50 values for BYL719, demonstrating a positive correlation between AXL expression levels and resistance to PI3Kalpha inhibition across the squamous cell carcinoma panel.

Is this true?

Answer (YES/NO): YES